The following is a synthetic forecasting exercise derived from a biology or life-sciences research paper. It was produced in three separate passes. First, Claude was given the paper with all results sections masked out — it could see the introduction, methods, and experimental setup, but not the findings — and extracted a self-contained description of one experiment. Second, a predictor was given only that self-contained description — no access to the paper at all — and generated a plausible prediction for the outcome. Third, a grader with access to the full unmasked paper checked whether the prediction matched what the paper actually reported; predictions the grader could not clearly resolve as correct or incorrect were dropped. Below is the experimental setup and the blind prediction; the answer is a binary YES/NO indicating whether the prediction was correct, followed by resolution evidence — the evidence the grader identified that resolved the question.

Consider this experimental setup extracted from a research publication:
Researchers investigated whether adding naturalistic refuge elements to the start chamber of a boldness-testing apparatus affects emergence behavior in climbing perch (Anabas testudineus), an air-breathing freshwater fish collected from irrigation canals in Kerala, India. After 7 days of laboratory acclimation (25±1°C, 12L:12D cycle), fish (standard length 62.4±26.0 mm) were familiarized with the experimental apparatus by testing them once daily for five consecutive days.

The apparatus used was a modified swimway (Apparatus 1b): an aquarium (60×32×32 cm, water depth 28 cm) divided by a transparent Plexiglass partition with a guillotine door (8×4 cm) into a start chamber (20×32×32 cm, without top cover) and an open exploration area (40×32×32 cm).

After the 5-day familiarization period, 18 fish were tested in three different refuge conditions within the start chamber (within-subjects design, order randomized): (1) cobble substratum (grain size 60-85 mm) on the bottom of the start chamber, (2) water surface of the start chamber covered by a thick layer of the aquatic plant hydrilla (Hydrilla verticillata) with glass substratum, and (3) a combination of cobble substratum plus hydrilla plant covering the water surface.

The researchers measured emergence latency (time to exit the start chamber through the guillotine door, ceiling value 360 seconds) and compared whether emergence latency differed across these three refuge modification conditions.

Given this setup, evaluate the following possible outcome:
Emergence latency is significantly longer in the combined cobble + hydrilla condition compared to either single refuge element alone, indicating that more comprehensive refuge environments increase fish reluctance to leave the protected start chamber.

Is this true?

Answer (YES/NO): NO